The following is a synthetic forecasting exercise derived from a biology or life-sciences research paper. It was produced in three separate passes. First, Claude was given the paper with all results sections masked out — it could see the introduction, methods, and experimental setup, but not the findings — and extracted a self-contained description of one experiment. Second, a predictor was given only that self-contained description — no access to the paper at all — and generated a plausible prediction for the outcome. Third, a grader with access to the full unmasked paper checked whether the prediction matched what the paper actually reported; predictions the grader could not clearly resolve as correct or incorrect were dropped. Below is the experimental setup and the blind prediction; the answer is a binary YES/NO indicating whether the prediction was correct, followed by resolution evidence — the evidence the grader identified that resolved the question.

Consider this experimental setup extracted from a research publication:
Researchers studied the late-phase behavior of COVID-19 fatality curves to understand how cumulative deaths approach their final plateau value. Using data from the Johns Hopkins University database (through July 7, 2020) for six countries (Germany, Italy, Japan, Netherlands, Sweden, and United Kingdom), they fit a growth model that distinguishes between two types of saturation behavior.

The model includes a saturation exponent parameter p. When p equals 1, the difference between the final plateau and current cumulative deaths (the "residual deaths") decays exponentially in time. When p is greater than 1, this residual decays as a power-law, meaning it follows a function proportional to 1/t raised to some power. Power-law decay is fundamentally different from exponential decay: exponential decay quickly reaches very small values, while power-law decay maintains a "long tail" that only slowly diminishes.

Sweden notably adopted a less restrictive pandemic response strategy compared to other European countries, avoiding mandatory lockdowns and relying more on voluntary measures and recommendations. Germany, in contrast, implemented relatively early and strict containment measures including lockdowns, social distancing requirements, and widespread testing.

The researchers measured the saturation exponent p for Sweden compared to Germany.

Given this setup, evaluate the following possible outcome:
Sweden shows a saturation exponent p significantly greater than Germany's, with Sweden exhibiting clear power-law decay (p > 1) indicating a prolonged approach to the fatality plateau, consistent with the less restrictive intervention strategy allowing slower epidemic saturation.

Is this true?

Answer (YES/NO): YES